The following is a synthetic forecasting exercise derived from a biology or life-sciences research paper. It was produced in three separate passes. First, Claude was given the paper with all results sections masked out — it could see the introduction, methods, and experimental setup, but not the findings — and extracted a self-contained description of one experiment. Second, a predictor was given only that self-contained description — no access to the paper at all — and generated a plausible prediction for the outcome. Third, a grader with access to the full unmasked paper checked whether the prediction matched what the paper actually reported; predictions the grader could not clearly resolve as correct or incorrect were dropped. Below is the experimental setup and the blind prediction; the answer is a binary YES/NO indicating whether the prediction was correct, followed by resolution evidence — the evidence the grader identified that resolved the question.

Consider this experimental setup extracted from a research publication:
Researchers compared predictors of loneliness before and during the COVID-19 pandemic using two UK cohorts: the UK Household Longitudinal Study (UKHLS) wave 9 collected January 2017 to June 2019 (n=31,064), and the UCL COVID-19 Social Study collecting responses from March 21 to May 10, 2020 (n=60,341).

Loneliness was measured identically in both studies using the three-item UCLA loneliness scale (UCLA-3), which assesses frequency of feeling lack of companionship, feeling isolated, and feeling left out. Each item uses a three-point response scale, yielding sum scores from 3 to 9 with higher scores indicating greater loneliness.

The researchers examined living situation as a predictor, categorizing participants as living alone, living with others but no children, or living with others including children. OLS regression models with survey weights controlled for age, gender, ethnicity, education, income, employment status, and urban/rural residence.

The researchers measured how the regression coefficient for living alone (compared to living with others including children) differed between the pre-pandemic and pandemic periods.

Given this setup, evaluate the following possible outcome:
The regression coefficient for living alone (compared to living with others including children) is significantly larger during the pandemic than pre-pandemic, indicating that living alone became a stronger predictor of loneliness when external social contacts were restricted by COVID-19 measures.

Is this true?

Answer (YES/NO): YES